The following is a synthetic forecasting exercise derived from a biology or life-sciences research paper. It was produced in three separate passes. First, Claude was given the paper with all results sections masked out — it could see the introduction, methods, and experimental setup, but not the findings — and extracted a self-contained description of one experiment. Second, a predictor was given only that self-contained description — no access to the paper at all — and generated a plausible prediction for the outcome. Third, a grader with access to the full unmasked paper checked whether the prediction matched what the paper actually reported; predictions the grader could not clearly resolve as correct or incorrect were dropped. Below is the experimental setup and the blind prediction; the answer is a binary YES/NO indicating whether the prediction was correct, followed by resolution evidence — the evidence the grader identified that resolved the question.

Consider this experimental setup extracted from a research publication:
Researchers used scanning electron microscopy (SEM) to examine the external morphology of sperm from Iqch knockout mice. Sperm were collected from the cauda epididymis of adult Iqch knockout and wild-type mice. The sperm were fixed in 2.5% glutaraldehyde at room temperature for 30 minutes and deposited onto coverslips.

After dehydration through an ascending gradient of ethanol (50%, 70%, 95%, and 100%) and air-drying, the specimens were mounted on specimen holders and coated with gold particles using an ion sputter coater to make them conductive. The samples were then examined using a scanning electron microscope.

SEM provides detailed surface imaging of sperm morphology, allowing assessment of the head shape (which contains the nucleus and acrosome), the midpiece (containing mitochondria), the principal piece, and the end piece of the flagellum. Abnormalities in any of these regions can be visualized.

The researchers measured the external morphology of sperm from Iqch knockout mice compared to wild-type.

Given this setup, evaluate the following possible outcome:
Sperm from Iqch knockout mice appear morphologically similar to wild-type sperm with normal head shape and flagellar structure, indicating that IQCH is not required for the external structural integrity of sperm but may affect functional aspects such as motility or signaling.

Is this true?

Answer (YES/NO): NO